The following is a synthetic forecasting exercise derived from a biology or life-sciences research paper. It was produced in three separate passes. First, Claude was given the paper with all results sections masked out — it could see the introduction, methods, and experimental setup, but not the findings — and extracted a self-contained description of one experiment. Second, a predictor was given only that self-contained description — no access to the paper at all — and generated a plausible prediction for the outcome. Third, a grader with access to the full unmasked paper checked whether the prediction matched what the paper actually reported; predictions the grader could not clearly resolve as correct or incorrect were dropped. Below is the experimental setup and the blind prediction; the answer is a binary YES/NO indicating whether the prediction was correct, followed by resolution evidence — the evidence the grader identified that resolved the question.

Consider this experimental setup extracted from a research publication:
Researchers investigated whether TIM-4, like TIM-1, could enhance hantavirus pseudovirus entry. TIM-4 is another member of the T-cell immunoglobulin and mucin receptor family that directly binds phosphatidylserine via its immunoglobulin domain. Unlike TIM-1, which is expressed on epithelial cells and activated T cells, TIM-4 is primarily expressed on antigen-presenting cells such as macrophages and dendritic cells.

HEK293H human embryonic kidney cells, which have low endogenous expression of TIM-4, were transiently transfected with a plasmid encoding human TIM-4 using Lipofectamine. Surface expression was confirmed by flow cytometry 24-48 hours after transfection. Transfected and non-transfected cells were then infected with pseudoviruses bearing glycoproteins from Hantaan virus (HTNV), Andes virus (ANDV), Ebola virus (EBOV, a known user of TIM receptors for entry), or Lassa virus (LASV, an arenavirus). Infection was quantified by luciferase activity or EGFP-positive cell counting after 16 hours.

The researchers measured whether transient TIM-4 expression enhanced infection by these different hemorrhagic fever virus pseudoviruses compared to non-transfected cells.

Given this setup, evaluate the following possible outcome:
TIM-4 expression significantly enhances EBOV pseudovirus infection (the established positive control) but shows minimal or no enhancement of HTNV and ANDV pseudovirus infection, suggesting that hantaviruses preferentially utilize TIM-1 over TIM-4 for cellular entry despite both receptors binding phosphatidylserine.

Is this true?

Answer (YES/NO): NO